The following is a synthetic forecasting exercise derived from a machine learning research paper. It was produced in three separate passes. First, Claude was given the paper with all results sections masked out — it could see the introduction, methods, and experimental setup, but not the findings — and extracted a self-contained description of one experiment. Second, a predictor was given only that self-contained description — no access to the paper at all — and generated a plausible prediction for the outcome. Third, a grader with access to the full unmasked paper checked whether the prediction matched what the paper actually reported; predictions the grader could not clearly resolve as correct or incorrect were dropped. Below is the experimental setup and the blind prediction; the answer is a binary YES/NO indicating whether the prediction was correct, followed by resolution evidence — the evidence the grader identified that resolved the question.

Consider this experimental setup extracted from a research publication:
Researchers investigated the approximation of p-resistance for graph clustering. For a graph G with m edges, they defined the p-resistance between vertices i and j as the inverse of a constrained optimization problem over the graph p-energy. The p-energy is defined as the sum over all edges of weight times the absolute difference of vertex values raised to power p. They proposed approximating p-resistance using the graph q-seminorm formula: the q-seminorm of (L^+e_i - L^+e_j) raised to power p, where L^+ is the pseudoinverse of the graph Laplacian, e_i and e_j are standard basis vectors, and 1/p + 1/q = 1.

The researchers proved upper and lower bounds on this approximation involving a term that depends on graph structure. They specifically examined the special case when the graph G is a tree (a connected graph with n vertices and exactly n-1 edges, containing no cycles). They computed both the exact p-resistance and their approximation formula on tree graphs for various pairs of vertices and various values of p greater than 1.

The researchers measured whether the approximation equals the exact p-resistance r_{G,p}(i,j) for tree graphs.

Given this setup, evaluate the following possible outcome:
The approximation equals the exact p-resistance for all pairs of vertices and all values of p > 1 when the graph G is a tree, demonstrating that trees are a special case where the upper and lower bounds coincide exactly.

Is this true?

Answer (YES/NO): YES